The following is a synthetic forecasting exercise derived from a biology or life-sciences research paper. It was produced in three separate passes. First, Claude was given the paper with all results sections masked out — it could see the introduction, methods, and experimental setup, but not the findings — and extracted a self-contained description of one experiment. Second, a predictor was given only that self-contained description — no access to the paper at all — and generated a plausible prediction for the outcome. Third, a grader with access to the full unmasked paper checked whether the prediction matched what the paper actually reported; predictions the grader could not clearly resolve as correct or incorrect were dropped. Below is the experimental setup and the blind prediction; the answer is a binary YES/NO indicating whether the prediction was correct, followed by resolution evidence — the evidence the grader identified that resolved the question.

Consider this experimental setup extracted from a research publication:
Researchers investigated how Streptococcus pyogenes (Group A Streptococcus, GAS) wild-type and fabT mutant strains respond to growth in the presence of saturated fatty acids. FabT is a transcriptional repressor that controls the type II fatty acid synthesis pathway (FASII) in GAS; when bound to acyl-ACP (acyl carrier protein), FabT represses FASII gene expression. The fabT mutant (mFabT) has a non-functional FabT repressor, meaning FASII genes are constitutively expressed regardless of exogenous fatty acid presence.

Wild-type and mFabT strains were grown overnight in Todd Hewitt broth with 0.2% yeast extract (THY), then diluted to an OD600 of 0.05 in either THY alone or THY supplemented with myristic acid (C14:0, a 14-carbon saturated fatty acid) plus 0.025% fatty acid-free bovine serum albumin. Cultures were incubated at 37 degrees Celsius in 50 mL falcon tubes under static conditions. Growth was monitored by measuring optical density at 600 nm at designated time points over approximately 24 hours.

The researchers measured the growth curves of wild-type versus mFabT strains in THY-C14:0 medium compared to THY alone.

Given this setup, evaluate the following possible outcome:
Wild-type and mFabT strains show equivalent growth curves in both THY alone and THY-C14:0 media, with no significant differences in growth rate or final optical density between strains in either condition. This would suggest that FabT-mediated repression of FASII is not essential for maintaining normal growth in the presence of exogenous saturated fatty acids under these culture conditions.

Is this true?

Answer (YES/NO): NO